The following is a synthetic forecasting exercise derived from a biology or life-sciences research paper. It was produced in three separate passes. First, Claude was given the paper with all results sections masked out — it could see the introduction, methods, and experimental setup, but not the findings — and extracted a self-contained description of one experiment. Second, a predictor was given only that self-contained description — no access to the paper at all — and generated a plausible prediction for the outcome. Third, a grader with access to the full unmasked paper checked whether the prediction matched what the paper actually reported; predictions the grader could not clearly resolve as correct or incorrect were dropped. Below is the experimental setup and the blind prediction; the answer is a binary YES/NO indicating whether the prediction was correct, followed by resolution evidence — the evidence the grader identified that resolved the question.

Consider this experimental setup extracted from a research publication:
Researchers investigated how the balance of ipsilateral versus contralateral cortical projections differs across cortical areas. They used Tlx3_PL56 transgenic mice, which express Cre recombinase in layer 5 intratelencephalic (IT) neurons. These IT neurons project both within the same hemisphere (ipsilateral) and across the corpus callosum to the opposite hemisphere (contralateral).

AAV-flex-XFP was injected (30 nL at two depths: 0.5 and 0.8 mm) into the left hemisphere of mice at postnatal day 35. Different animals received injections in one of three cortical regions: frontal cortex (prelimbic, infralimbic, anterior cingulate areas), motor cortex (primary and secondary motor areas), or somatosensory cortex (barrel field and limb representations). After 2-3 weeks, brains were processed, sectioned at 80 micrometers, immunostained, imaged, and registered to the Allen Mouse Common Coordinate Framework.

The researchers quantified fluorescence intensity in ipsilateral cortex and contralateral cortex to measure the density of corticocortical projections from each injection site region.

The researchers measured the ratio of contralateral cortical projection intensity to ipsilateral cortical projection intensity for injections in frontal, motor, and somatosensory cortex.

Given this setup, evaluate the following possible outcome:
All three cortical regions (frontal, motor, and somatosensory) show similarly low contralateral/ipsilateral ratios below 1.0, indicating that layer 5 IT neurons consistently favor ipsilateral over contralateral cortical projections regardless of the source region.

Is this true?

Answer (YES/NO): NO